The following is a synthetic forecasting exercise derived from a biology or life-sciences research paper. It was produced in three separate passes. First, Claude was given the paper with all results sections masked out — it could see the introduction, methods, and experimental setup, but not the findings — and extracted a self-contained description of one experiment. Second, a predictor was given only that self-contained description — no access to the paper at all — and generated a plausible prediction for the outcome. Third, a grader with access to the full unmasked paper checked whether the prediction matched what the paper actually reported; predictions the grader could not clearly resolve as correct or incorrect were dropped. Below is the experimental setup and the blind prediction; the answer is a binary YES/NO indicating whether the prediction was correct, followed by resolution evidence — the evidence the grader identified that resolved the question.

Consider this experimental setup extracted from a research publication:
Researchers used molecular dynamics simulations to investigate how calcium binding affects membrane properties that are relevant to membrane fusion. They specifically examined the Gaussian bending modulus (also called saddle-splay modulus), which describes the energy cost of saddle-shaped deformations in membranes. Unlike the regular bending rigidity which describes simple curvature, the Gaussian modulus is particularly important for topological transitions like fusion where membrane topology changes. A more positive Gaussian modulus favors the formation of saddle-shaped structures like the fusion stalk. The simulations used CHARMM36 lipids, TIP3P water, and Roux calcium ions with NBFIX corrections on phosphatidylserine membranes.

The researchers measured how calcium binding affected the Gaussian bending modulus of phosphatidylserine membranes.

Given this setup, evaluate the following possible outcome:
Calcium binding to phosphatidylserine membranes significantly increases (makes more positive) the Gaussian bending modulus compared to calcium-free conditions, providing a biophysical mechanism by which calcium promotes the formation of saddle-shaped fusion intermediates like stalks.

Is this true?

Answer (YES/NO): YES